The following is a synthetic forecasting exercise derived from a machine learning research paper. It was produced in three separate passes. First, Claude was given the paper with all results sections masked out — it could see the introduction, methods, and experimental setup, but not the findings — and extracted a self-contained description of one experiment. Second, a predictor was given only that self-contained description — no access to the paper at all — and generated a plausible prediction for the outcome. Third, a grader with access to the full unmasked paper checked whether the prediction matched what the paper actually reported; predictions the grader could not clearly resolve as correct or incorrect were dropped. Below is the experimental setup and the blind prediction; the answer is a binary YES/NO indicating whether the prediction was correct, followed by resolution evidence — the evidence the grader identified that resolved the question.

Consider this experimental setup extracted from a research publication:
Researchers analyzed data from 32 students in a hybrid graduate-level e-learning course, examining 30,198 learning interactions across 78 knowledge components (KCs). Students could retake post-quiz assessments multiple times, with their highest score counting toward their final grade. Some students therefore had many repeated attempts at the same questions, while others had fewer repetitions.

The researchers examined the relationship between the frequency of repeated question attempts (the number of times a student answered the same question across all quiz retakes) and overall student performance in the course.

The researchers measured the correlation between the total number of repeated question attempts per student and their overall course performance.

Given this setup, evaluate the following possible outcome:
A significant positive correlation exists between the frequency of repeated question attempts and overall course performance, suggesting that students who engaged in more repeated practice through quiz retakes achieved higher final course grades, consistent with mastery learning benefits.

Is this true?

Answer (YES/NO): NO